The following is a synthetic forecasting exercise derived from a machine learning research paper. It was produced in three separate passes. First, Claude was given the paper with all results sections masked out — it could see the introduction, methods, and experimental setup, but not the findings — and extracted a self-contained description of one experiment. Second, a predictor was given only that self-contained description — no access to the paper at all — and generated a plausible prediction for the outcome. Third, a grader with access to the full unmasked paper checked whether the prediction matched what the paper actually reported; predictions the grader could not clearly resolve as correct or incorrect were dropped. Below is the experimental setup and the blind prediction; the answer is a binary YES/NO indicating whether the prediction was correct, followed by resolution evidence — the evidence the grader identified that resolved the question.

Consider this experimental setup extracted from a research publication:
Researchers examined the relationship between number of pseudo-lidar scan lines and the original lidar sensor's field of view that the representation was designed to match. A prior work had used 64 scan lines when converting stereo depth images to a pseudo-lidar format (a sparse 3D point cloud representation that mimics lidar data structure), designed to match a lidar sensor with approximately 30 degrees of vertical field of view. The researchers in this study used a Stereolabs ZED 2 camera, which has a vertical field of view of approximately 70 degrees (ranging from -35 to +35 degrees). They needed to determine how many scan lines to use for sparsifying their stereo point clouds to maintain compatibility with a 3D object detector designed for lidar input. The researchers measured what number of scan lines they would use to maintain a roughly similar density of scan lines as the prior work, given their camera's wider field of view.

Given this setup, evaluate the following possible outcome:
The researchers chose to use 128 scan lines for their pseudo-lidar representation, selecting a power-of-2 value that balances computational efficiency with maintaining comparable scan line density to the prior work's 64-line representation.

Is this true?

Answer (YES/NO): NO